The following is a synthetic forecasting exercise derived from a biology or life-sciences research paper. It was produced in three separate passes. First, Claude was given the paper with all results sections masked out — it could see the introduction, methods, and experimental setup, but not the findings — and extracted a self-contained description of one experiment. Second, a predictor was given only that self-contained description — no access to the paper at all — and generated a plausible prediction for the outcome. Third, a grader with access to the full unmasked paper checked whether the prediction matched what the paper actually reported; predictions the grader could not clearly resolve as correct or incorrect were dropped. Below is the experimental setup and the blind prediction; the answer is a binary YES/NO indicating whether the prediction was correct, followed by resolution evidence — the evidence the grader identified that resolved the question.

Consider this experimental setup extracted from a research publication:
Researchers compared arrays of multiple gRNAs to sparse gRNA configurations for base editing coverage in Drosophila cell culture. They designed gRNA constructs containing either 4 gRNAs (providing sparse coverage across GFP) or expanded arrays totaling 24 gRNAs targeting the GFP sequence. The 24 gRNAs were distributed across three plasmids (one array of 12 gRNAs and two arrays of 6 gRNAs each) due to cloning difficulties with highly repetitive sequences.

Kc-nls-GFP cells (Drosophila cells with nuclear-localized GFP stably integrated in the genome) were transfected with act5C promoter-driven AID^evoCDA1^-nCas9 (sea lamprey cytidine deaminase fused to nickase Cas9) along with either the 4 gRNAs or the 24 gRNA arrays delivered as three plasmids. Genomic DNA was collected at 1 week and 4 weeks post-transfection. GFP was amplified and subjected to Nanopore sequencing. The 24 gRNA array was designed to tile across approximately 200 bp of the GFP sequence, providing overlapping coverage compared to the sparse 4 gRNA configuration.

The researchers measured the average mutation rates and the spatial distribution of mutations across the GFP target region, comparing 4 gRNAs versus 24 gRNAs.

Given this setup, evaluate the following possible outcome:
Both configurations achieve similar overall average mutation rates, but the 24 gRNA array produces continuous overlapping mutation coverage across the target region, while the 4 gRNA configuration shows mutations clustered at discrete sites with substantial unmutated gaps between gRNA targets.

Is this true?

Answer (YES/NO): NO